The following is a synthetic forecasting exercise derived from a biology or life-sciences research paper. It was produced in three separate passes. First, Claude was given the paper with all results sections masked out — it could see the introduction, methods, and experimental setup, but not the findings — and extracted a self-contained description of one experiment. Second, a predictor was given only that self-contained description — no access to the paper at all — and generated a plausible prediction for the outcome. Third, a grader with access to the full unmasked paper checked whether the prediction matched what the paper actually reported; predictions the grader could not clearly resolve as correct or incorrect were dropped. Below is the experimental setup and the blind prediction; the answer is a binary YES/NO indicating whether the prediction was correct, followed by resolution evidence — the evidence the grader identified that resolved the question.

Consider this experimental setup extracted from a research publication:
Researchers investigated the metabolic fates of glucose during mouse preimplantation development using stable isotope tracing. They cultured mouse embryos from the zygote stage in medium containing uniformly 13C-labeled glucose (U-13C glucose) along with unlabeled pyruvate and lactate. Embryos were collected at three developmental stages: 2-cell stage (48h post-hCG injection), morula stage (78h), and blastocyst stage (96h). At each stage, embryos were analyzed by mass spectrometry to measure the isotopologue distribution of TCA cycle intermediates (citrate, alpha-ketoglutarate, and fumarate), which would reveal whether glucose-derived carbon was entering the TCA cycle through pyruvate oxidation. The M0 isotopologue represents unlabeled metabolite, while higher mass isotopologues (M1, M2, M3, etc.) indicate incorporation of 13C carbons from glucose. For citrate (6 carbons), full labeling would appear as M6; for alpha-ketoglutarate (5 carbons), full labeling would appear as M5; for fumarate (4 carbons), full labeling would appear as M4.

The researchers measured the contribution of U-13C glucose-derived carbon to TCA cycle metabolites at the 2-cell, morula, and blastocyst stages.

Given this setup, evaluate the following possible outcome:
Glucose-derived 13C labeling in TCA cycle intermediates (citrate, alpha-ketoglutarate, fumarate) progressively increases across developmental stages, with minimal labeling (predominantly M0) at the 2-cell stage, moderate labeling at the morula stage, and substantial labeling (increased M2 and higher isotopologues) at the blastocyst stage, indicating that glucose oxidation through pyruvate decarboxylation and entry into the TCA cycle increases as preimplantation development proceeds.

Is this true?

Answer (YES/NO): NO